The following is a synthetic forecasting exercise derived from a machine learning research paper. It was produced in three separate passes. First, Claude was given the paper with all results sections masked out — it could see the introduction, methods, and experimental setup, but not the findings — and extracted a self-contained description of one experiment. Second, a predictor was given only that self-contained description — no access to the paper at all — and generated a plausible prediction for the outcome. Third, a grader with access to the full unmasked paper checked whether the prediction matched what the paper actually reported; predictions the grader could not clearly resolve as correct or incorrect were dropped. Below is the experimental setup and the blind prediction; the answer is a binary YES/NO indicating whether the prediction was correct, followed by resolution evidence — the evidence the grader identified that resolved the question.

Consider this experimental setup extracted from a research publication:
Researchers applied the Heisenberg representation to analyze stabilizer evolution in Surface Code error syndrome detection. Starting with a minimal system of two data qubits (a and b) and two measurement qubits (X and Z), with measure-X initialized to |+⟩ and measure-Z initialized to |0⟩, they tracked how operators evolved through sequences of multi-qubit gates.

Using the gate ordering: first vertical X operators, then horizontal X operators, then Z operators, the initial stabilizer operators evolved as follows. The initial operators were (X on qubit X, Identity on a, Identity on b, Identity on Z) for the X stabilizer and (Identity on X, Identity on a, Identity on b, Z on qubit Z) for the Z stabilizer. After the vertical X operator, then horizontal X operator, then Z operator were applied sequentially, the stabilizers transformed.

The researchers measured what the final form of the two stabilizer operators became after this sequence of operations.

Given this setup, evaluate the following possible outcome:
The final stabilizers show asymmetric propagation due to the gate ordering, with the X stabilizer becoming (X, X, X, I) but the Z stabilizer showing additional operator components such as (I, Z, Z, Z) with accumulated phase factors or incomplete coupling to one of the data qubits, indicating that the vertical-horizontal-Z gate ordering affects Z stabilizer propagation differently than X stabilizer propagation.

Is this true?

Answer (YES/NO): NO